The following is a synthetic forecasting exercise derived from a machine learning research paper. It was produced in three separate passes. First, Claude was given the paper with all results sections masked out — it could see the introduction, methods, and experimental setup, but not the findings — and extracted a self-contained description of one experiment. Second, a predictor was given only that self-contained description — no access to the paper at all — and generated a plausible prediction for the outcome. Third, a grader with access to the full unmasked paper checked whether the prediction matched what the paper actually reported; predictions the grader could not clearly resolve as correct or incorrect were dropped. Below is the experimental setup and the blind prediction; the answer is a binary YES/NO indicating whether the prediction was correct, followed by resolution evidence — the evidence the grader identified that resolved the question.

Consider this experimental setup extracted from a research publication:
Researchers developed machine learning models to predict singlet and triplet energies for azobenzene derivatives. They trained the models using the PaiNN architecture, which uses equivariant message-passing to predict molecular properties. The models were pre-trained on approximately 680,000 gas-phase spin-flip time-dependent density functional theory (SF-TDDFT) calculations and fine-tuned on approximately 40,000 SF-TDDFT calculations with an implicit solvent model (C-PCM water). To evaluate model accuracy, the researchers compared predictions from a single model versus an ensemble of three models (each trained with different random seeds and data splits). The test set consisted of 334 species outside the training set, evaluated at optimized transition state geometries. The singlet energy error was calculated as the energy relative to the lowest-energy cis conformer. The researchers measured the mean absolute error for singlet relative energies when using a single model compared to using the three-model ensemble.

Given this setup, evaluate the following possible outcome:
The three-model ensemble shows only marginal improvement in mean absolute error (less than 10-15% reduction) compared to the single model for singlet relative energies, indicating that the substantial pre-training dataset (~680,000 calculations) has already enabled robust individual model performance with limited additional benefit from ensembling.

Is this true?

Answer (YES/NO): YES